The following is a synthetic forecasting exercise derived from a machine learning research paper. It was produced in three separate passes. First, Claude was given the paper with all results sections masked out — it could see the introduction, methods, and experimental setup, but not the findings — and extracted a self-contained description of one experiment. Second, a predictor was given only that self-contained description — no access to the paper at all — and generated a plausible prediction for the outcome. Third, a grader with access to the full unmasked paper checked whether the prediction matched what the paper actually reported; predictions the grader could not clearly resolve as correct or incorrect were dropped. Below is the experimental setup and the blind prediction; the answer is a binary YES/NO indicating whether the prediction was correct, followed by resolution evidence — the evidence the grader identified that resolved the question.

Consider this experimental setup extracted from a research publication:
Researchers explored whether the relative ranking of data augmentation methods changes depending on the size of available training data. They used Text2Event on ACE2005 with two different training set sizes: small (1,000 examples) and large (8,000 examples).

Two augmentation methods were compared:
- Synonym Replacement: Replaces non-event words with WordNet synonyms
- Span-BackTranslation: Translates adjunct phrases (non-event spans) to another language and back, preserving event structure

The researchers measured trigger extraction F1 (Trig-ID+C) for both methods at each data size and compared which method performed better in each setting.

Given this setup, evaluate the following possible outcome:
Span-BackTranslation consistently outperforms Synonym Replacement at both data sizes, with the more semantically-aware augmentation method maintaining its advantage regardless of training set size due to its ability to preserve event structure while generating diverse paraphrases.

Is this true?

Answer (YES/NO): NO